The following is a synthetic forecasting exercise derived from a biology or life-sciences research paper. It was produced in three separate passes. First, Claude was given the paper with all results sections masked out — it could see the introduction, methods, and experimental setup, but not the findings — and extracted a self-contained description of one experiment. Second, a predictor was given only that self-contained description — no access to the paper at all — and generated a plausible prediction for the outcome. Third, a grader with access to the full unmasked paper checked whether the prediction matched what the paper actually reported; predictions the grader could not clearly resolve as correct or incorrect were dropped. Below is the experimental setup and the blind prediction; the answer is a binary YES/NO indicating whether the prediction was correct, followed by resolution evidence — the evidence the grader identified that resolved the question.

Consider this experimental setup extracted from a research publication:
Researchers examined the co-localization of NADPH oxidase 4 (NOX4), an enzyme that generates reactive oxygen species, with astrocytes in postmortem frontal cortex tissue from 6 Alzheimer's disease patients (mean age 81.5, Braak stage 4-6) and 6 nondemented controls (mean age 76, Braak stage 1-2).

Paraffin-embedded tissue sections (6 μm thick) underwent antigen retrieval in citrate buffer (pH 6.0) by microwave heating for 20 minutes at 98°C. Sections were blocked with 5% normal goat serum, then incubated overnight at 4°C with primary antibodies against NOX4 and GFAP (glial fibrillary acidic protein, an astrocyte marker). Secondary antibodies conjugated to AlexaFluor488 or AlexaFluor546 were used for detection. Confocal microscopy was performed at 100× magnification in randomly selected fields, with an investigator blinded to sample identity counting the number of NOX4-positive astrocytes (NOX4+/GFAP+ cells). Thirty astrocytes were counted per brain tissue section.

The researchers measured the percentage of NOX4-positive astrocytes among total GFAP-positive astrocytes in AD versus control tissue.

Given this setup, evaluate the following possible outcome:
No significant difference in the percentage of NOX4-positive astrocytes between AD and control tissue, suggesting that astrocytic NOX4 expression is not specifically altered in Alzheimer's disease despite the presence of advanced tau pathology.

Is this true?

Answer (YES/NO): NO